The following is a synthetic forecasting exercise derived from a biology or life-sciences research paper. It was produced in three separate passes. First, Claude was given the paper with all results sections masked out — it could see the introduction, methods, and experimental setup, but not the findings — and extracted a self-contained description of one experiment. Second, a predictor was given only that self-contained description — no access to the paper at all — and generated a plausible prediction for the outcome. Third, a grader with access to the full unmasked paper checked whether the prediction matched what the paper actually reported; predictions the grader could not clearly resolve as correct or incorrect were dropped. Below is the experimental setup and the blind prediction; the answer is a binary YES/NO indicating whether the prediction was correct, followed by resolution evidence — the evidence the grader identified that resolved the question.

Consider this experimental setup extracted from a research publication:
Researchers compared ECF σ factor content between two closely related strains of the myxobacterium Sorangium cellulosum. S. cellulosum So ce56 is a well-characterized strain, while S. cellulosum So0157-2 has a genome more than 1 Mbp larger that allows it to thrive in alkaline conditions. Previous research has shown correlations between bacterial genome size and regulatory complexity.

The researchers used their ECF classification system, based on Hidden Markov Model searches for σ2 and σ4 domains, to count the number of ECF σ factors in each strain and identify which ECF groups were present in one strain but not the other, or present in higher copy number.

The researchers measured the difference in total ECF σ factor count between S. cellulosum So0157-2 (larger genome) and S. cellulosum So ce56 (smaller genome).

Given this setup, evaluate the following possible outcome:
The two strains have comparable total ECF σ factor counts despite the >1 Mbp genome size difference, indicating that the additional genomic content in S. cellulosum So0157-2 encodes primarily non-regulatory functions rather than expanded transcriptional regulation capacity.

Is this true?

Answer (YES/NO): NO